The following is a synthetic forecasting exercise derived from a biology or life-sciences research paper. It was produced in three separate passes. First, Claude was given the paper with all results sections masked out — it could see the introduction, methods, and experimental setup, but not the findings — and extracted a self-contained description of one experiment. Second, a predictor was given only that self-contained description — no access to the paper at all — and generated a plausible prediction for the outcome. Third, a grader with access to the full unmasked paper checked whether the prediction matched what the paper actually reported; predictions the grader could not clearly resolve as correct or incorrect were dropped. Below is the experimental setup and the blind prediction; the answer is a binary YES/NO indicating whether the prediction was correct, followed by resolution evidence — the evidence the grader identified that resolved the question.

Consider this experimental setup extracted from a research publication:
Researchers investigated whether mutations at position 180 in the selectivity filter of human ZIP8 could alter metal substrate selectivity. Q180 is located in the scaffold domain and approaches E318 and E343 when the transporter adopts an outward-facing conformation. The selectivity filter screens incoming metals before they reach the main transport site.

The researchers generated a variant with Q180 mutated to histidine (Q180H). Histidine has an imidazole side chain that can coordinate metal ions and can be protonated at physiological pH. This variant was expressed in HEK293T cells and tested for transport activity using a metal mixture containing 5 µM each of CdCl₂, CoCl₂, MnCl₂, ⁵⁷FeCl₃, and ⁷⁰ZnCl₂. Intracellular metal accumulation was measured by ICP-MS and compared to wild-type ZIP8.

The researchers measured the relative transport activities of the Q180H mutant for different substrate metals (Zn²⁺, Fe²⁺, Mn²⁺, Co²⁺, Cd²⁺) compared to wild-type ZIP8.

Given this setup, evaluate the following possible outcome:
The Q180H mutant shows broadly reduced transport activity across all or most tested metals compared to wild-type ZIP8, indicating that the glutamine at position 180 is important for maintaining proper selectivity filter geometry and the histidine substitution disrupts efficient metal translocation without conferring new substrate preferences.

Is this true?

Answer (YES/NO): NO